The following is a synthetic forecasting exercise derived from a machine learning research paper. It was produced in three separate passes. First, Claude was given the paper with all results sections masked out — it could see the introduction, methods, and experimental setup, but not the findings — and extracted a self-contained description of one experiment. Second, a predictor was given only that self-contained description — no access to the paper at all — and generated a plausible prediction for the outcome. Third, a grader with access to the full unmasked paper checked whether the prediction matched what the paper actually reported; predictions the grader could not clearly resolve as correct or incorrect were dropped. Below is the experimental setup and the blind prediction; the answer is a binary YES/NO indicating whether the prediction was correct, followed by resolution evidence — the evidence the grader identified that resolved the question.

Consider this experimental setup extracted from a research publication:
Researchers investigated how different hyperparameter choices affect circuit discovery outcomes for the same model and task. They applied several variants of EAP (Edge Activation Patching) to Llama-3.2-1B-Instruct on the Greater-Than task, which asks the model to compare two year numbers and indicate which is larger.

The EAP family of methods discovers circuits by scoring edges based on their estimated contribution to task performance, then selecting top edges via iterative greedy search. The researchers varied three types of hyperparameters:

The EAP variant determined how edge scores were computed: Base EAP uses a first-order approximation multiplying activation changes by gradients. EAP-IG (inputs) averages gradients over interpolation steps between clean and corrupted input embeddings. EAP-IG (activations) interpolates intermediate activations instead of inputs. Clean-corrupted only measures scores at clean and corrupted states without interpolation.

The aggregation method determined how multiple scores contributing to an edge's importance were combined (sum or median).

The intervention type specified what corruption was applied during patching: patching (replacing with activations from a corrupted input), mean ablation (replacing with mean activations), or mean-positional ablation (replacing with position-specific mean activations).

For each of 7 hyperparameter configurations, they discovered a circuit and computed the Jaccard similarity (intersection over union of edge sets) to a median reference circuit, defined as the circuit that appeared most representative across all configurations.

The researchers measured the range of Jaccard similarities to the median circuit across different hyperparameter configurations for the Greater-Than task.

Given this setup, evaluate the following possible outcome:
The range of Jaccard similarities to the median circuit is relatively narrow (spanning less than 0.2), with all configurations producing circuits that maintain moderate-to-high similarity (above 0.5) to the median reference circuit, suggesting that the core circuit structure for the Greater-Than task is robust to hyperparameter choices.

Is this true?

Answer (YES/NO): NO